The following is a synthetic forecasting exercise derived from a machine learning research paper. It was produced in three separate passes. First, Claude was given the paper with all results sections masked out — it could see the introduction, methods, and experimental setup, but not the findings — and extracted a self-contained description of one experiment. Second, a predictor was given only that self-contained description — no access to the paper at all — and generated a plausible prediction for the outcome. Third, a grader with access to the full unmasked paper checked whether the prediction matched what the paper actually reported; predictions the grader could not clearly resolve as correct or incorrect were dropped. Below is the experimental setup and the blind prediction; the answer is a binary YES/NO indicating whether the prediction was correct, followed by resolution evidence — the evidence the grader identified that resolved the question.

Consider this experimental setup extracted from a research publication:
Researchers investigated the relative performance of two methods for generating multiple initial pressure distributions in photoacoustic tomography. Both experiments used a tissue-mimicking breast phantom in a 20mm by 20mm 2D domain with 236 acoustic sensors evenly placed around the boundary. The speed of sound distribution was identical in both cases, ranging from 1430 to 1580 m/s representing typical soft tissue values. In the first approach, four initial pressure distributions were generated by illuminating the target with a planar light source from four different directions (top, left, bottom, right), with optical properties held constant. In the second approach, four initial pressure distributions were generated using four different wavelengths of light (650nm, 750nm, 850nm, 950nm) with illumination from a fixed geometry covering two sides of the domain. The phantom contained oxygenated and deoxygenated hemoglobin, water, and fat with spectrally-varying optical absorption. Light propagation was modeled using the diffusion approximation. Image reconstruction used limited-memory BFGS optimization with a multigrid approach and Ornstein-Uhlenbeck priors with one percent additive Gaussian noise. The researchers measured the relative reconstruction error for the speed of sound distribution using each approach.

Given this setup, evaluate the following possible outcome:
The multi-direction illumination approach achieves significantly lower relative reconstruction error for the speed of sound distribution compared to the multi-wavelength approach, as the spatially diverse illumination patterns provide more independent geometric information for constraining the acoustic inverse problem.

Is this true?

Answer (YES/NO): YES